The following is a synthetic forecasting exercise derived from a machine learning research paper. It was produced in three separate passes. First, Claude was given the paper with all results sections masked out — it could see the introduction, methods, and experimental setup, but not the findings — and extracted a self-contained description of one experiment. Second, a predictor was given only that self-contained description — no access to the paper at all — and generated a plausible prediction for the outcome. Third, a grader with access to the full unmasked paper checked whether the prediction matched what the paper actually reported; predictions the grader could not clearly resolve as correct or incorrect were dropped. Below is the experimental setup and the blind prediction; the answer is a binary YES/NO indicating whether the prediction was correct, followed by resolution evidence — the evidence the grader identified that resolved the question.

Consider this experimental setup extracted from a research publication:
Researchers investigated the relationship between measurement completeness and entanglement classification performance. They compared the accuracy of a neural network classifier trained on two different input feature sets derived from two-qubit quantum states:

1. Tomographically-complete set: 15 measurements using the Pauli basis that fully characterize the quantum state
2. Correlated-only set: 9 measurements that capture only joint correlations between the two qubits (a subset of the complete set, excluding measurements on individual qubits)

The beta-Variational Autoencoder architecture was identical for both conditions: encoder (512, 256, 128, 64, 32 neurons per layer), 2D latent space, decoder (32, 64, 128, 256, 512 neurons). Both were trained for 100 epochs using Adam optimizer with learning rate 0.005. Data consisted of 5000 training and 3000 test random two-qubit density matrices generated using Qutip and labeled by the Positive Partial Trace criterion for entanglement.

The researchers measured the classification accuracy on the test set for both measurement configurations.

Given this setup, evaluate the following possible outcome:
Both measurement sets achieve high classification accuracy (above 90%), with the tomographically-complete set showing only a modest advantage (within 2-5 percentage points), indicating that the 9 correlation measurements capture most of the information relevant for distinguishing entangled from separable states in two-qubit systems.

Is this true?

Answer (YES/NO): NO